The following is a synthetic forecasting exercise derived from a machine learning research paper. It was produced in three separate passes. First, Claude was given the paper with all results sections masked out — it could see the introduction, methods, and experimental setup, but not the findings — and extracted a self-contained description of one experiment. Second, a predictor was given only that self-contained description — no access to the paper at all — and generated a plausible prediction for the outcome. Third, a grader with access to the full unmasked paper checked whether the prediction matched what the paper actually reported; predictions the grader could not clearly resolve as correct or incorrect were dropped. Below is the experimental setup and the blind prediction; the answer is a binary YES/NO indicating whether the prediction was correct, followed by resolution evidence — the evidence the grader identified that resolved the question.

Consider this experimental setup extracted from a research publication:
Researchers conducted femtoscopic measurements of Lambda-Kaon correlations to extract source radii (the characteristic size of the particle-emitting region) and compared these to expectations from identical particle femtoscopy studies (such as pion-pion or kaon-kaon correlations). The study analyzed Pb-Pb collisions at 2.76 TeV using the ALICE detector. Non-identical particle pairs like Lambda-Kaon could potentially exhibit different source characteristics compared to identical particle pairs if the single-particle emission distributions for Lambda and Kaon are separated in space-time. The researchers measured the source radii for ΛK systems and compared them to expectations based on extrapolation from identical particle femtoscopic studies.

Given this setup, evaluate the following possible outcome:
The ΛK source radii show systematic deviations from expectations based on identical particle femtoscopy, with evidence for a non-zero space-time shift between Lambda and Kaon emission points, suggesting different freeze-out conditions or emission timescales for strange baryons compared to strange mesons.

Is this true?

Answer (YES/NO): YES